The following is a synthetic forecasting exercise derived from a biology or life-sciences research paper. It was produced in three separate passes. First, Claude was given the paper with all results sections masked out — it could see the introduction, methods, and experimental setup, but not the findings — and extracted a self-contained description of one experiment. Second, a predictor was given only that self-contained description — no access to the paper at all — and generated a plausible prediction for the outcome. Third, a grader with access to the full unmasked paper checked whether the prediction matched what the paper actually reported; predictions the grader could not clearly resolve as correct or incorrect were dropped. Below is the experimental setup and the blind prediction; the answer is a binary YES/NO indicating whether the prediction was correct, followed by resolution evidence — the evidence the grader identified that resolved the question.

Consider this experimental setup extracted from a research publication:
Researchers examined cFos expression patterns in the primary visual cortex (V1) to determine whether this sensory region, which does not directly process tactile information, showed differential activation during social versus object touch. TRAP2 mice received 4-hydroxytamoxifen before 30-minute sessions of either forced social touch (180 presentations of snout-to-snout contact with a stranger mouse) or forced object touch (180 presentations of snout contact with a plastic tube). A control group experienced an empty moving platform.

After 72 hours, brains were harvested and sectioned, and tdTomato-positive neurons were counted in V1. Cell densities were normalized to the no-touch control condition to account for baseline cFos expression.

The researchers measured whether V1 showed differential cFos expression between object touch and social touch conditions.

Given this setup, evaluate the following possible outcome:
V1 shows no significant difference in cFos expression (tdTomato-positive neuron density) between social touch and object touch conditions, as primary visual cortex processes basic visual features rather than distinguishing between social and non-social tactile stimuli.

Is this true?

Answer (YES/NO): YES